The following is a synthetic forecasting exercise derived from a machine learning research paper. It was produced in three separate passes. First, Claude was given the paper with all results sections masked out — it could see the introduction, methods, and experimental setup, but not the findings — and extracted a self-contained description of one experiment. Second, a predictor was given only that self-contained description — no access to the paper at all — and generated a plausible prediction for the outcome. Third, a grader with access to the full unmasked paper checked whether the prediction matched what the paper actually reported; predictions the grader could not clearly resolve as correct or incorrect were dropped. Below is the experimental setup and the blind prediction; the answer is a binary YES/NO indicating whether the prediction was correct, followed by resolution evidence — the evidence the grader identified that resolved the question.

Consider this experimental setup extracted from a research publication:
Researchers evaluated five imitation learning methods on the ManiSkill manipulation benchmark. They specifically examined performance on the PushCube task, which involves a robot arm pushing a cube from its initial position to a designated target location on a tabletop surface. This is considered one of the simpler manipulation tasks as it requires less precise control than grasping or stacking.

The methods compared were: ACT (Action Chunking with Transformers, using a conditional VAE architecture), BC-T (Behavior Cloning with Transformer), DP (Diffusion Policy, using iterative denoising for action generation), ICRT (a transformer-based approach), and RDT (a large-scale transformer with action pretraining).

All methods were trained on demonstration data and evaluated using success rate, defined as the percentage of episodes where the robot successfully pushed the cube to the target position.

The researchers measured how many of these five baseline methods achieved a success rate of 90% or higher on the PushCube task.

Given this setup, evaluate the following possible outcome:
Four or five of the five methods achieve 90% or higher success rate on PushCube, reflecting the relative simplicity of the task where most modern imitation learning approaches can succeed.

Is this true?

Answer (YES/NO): NO